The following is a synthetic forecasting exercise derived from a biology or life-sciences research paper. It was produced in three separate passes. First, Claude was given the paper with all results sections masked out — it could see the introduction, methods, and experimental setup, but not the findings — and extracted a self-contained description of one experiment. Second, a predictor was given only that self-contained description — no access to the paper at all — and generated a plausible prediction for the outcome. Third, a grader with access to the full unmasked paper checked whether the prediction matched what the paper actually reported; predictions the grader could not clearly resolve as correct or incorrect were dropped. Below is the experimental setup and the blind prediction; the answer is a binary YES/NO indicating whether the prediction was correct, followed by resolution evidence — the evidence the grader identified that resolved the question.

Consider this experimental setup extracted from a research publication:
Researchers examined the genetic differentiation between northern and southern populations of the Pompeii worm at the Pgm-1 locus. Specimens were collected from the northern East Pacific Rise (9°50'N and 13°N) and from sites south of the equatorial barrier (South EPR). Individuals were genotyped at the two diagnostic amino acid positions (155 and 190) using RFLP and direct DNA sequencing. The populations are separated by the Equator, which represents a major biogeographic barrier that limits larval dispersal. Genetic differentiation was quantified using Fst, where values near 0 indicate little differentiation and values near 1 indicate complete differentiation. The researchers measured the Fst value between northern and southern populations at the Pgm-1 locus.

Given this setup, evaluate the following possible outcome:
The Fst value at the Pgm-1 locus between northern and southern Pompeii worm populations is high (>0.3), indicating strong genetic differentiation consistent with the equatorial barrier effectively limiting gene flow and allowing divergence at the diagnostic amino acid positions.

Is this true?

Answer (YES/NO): YES